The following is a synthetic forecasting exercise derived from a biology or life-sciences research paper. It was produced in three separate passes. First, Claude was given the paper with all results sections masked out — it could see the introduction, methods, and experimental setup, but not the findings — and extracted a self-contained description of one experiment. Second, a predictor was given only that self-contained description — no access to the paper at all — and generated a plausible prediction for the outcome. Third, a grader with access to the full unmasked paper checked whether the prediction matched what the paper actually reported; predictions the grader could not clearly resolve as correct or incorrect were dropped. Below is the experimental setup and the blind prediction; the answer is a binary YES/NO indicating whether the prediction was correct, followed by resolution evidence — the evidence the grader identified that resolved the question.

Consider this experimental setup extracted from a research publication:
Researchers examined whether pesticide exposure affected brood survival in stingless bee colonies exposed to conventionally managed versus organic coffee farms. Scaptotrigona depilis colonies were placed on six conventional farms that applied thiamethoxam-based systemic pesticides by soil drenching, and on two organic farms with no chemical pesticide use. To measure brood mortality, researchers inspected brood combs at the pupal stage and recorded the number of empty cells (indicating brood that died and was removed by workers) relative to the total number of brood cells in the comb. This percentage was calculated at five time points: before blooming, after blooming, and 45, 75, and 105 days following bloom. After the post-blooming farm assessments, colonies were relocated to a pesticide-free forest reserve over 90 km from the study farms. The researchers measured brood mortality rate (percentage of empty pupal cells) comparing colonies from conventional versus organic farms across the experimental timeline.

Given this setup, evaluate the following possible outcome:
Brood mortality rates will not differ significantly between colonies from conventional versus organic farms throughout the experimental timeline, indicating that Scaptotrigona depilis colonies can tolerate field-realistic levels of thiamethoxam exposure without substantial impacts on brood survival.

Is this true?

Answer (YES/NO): YES